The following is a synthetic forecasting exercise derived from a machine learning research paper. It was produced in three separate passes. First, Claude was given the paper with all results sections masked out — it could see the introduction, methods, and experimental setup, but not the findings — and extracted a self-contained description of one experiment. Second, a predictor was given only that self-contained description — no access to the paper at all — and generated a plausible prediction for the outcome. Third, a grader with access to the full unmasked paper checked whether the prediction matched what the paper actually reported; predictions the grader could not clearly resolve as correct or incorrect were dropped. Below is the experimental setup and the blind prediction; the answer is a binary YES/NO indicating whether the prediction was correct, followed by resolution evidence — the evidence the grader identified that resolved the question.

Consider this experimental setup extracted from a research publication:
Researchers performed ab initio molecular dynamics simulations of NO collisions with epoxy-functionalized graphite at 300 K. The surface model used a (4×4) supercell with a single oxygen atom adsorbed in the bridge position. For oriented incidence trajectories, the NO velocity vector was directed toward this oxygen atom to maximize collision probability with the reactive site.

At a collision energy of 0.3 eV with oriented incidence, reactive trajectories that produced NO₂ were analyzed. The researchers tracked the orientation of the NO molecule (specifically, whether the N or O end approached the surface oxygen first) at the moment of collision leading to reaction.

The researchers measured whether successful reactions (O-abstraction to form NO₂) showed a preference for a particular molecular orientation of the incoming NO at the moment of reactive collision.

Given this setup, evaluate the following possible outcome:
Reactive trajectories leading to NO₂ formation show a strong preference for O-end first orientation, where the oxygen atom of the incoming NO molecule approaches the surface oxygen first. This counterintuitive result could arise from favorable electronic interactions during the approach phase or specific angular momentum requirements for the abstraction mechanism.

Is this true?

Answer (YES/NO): NO